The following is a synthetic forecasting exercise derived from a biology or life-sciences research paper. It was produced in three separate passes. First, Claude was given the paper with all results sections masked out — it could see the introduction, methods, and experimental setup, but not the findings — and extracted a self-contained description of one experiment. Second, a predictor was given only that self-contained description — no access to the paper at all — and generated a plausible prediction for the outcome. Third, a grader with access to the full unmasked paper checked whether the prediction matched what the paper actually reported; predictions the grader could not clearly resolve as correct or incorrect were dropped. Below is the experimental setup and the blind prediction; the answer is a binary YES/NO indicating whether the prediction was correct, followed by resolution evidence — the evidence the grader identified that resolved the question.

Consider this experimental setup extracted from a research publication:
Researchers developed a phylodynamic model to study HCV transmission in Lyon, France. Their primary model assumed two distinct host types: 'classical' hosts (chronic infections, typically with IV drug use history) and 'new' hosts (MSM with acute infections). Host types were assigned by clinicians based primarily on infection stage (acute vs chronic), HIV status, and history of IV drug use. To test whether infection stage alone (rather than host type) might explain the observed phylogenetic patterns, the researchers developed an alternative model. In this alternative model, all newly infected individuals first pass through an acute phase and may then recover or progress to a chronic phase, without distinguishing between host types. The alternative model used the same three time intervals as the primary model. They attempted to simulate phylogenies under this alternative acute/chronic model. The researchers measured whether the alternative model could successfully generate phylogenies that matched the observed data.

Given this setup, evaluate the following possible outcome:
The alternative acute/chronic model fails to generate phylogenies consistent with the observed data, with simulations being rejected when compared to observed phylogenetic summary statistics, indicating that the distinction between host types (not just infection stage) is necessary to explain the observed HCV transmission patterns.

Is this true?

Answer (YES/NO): YES